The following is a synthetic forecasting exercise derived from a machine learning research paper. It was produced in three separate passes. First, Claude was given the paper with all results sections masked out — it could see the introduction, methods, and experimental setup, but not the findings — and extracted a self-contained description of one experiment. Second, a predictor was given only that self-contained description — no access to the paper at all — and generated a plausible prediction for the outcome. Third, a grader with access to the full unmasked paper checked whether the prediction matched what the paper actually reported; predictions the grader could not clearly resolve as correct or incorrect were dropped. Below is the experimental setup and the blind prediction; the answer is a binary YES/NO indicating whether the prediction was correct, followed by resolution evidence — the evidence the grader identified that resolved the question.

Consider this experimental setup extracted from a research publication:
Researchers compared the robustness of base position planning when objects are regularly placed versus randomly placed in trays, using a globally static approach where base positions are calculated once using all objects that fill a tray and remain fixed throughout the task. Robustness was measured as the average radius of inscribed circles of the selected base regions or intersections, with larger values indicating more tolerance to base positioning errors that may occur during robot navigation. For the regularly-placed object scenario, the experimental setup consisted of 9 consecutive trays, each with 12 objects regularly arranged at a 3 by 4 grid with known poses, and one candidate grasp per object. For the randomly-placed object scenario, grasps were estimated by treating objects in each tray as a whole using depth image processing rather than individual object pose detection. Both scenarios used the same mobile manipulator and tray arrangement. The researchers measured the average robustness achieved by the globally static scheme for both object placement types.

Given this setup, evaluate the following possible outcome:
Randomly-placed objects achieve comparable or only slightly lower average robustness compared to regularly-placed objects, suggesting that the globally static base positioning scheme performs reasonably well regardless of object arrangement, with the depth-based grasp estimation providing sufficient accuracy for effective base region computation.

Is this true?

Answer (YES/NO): YES